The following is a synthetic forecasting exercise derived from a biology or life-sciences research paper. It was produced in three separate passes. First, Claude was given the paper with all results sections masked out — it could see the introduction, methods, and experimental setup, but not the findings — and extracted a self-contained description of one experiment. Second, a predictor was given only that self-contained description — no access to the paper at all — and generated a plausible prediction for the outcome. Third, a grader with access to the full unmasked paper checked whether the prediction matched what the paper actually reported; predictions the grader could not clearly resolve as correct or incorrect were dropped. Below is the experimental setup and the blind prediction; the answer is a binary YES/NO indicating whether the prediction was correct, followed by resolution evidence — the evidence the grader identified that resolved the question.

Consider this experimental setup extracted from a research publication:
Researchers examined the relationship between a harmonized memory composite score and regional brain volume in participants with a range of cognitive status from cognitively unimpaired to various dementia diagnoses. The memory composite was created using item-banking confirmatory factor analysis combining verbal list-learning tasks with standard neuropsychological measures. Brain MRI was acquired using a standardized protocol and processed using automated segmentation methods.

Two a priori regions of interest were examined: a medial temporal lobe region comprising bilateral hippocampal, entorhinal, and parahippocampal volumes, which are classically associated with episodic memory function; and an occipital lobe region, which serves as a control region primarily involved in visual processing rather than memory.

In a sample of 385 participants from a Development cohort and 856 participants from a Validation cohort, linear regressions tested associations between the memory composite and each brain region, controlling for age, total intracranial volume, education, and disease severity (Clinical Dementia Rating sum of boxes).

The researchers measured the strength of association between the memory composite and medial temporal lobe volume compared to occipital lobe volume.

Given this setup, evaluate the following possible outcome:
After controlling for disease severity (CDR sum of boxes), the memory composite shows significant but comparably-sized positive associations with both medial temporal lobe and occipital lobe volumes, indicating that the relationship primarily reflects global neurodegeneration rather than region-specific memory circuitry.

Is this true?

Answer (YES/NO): NO